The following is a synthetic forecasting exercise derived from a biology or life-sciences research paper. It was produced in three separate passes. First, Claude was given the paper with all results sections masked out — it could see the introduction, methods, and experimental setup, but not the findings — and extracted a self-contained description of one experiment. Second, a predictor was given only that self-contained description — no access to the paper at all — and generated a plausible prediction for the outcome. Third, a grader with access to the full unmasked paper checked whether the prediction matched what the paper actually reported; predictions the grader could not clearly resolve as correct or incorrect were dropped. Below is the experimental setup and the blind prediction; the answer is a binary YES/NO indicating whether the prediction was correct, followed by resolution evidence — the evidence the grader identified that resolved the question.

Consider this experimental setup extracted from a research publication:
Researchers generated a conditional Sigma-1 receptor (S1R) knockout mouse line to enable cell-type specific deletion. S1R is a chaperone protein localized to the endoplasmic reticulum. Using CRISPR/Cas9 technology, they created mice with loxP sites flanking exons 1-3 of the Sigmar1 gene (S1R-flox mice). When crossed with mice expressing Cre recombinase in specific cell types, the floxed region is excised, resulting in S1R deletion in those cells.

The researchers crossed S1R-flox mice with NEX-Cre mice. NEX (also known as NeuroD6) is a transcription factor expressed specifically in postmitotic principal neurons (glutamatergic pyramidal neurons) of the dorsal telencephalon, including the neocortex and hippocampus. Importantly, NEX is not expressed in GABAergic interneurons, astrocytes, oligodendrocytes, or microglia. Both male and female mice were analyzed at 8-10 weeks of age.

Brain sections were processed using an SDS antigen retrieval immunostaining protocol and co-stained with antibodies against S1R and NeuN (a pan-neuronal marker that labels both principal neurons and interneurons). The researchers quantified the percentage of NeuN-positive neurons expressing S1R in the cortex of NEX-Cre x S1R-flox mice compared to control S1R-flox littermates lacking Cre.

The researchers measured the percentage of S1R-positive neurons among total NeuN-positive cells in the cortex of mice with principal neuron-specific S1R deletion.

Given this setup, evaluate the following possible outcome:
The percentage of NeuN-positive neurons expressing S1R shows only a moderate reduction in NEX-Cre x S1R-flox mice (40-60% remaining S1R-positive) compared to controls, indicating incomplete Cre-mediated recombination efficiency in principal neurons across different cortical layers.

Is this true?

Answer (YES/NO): NO